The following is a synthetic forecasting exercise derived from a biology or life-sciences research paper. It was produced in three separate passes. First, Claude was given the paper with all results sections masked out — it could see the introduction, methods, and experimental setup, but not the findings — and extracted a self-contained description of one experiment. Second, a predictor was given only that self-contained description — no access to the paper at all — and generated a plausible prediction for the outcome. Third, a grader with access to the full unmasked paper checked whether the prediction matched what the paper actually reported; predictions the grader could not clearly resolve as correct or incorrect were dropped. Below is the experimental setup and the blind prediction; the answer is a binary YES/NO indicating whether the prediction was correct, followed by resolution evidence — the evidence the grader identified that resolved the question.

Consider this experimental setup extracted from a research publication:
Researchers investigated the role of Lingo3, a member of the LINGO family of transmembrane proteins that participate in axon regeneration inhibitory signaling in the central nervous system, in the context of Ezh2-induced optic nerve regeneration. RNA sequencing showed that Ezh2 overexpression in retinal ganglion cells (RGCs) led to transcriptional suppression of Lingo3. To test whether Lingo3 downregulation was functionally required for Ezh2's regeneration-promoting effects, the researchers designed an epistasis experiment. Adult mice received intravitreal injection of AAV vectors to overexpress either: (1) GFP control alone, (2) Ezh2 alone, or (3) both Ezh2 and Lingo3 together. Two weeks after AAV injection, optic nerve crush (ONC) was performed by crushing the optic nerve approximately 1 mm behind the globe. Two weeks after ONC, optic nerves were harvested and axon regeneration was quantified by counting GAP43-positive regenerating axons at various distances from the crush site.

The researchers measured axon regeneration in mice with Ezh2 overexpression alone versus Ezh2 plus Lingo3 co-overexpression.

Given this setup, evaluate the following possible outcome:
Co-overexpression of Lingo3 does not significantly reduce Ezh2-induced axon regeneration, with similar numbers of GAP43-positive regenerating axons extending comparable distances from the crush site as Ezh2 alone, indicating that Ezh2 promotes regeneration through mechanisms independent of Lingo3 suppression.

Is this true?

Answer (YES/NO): NO